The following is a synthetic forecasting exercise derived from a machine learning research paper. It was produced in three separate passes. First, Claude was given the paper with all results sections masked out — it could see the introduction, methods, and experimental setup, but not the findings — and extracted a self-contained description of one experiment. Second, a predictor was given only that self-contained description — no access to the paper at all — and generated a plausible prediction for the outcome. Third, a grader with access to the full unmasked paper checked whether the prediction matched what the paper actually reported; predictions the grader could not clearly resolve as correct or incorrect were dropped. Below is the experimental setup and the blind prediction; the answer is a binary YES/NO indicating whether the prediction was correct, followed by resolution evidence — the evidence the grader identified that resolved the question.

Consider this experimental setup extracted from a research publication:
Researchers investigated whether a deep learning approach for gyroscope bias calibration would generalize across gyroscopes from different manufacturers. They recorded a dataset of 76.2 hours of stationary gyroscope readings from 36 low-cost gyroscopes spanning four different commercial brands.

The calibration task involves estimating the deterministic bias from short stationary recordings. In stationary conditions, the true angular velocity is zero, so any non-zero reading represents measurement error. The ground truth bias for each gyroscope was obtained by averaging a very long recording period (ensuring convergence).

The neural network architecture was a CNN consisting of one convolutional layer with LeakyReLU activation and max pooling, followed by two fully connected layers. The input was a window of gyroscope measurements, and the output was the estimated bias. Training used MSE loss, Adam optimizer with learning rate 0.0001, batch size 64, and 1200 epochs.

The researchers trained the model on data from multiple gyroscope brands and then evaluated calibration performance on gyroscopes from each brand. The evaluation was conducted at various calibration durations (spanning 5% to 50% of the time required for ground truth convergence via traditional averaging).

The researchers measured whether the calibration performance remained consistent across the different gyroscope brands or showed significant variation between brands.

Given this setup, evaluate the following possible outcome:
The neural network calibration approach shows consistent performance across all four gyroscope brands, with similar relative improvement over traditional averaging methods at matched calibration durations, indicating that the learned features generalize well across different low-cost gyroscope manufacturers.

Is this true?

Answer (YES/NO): NO